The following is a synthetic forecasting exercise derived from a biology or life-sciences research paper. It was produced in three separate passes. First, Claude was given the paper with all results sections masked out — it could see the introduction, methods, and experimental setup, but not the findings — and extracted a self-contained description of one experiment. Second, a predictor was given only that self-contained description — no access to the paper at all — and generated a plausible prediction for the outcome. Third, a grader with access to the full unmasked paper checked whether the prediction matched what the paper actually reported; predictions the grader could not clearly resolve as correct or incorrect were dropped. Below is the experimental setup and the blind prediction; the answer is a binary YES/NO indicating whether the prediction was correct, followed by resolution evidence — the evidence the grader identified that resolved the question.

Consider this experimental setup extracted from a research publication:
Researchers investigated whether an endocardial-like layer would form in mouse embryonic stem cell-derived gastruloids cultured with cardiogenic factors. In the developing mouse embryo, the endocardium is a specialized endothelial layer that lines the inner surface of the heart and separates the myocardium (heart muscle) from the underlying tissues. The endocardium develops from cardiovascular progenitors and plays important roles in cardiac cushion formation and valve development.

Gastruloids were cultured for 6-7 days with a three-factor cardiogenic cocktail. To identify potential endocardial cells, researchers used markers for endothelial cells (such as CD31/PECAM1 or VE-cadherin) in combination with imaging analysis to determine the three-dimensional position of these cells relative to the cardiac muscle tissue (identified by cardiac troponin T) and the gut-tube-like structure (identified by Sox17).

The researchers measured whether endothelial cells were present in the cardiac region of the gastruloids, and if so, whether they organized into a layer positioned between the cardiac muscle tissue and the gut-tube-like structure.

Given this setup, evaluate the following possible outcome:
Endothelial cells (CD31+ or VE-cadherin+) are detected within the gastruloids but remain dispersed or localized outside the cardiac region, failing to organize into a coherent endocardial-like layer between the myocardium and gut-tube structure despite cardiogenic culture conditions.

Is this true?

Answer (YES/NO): NO